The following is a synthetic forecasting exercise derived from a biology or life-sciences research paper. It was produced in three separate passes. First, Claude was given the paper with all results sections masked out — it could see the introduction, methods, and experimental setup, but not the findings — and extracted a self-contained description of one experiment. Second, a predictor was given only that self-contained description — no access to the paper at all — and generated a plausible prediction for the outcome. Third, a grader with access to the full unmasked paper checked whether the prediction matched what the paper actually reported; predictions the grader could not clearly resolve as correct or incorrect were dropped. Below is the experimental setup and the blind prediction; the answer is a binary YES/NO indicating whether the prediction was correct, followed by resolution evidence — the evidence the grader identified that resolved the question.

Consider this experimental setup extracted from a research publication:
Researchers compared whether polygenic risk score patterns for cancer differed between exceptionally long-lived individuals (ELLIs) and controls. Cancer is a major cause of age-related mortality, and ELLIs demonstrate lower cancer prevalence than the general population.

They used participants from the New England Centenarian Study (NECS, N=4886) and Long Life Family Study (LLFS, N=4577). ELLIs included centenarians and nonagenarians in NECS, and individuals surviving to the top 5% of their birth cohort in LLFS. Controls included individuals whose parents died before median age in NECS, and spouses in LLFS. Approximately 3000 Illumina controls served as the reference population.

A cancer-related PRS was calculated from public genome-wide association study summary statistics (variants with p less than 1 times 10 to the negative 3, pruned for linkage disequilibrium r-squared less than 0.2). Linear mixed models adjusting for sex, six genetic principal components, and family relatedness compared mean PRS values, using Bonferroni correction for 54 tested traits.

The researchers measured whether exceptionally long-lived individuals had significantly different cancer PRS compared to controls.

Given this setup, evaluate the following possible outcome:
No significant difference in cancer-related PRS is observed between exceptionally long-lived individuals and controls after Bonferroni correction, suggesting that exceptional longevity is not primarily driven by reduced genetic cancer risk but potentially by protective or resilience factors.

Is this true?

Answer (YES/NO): NO